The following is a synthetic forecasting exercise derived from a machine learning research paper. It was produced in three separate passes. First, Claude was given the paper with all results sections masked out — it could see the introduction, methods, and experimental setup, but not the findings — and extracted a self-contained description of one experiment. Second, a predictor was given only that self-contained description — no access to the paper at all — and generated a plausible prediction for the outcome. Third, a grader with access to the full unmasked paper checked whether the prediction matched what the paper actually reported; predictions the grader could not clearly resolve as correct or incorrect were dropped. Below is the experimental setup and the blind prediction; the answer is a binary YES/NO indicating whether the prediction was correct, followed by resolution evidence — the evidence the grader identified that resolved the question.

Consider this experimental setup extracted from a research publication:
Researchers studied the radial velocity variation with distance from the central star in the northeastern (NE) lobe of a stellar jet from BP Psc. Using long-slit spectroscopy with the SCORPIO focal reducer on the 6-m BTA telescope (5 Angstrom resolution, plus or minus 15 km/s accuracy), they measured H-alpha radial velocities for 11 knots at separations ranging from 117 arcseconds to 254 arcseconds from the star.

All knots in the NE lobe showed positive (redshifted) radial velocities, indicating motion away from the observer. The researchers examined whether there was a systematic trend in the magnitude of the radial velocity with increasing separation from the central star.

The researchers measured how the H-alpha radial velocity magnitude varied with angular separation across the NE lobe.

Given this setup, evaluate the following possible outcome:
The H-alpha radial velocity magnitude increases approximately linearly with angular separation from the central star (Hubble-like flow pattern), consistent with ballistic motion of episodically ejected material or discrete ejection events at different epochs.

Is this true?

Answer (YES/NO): NO